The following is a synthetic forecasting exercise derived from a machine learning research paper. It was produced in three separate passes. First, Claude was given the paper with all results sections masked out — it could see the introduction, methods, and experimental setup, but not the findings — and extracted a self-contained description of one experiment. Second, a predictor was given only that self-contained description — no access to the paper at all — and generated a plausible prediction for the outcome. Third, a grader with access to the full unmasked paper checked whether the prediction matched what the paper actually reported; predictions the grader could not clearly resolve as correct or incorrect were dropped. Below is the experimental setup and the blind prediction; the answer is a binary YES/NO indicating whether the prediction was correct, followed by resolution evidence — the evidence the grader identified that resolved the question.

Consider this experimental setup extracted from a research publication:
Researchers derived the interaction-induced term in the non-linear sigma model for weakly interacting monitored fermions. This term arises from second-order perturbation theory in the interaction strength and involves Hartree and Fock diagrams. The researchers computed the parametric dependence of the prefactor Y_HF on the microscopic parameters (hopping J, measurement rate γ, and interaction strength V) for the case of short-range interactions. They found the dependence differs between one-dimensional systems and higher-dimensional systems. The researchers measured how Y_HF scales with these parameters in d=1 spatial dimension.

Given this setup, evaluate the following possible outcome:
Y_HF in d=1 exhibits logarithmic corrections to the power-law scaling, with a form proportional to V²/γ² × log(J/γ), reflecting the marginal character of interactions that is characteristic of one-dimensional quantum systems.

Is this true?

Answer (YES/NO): NO